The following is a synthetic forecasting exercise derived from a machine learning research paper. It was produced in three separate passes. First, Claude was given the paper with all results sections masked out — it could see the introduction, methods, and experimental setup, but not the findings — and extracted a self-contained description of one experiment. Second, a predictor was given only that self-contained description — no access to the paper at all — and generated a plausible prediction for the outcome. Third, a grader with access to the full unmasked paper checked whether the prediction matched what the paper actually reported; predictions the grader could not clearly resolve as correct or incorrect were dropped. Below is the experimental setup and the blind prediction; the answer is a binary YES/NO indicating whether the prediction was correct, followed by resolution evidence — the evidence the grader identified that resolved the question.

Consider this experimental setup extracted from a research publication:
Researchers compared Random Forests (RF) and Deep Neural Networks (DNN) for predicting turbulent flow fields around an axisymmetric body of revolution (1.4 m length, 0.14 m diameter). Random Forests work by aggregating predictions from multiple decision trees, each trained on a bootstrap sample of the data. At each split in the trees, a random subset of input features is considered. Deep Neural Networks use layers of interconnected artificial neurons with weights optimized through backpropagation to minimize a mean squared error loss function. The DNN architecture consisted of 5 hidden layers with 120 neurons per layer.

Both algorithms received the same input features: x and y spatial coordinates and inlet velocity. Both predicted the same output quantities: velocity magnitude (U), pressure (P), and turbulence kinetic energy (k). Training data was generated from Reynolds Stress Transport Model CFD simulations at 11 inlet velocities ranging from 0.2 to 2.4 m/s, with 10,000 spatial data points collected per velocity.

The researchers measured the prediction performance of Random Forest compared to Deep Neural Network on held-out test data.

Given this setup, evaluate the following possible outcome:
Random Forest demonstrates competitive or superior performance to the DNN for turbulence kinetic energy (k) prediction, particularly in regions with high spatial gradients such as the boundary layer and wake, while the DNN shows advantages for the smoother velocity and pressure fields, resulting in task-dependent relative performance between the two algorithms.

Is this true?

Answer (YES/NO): NO